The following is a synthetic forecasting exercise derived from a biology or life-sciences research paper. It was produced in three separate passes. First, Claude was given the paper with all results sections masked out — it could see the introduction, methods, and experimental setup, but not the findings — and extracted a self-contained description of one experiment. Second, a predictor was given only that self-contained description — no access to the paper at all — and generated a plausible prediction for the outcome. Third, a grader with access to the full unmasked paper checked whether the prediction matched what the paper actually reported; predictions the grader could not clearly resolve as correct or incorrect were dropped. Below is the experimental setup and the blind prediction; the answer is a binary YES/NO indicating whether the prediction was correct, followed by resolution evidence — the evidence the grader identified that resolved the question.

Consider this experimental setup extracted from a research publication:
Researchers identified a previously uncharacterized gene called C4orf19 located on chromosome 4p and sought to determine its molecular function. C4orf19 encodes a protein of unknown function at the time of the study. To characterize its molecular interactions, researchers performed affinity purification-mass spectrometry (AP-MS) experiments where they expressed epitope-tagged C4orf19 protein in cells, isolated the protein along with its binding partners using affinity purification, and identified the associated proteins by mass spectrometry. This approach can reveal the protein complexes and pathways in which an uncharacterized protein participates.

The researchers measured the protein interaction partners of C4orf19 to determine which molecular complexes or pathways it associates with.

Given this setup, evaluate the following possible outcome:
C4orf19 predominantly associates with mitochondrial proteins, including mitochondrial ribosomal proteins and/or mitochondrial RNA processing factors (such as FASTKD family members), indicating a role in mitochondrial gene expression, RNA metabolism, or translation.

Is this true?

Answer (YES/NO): NO